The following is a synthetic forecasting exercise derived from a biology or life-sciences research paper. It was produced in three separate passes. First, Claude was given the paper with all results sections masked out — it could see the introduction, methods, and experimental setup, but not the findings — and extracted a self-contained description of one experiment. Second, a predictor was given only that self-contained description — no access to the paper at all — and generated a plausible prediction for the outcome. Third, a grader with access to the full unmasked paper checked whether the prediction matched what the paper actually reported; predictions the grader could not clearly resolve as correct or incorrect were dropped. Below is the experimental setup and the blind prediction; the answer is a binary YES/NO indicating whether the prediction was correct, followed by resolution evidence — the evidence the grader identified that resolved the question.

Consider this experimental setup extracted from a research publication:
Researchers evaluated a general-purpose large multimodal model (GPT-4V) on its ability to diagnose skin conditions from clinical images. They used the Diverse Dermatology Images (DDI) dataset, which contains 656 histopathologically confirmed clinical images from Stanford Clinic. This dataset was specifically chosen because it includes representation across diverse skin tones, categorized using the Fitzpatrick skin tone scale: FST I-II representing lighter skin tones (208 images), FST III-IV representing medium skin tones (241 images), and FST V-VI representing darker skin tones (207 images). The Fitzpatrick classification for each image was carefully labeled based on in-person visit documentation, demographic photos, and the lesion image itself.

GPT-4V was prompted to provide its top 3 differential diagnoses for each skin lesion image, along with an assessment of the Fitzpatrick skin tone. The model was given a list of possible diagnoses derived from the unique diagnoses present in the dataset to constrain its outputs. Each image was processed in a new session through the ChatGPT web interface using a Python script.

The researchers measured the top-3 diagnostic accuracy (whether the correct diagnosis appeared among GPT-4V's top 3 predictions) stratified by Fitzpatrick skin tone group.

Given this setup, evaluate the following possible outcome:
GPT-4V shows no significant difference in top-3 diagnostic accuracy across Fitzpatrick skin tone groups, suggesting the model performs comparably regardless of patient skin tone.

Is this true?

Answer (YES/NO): NO